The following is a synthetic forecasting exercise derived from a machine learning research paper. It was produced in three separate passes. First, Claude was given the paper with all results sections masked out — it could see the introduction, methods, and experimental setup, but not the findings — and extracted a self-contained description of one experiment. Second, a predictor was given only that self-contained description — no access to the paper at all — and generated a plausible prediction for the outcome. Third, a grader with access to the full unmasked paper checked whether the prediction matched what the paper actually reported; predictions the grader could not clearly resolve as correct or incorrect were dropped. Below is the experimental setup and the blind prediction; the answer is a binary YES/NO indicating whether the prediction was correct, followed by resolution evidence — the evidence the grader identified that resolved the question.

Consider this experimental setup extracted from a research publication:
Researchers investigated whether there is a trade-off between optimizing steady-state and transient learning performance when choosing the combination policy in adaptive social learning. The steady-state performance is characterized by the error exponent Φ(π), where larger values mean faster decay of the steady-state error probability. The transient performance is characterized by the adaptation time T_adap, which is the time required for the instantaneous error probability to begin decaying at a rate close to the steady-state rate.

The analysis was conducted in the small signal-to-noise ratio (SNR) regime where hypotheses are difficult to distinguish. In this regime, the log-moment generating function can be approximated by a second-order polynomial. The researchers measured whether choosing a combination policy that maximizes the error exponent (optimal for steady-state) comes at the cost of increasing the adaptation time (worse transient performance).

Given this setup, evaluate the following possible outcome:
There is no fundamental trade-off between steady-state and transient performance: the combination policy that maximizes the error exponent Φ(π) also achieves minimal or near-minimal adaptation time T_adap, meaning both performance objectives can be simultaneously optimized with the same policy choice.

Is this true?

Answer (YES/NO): YES